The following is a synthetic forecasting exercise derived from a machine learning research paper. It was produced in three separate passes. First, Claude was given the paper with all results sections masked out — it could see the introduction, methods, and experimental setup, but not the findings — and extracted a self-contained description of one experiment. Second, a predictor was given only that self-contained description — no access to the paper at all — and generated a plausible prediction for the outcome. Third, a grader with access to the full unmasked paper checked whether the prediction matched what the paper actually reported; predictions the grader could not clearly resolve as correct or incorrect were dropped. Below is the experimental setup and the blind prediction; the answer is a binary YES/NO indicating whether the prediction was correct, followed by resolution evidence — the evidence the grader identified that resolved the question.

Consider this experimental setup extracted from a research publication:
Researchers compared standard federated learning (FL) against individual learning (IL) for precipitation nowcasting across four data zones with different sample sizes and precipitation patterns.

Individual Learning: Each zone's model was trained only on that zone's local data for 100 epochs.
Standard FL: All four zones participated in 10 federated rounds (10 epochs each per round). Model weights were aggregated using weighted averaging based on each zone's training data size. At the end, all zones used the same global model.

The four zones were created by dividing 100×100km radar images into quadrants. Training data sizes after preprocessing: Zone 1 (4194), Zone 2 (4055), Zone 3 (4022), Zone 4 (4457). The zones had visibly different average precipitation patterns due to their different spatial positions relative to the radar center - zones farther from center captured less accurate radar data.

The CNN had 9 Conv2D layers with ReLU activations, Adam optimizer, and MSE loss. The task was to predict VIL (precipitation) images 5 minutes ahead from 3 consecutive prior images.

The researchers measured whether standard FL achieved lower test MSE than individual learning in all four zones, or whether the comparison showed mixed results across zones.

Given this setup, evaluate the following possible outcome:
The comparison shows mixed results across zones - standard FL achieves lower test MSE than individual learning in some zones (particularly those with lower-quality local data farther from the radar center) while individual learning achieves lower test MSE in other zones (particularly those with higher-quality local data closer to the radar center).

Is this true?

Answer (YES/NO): NO